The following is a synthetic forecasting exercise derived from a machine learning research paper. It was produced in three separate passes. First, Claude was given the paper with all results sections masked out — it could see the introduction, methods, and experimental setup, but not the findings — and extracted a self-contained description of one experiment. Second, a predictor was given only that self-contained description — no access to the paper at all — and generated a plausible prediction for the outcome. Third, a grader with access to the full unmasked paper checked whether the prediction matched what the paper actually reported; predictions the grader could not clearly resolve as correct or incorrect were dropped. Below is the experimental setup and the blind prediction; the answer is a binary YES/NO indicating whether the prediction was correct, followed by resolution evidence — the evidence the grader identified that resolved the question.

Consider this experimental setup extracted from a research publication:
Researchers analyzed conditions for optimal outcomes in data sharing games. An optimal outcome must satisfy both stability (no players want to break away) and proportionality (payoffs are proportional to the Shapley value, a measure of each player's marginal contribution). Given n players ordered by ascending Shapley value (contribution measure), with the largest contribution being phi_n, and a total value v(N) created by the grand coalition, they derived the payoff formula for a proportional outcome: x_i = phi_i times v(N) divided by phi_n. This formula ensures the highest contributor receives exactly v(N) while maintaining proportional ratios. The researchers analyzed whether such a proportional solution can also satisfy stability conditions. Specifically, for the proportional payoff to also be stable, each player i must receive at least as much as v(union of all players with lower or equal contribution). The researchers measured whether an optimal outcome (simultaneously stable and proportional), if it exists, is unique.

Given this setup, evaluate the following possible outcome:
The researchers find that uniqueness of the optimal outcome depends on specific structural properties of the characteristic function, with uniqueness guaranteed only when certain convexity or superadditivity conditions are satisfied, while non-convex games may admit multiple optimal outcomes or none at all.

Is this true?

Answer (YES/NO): NO